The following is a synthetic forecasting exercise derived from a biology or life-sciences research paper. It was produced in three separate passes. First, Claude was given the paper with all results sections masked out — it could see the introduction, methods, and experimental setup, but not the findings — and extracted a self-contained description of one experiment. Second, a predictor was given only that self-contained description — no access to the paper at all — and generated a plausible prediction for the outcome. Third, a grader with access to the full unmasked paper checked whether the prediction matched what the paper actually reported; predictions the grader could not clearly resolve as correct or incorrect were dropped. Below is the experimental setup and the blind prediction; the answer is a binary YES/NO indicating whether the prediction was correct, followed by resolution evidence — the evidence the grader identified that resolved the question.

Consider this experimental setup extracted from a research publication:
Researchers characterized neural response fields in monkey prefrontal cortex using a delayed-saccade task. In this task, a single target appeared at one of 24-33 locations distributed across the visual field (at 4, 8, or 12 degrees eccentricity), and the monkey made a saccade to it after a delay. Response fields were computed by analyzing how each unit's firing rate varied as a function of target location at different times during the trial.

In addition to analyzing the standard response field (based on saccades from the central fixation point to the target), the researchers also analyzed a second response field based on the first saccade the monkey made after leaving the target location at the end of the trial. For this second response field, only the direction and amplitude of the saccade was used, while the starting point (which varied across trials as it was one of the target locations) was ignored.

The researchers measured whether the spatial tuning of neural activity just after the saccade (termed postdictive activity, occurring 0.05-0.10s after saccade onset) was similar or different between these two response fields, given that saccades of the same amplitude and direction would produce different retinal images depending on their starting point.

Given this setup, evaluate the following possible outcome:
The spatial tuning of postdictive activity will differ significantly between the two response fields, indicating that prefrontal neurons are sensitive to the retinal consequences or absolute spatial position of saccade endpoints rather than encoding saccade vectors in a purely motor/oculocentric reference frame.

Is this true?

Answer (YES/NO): NO